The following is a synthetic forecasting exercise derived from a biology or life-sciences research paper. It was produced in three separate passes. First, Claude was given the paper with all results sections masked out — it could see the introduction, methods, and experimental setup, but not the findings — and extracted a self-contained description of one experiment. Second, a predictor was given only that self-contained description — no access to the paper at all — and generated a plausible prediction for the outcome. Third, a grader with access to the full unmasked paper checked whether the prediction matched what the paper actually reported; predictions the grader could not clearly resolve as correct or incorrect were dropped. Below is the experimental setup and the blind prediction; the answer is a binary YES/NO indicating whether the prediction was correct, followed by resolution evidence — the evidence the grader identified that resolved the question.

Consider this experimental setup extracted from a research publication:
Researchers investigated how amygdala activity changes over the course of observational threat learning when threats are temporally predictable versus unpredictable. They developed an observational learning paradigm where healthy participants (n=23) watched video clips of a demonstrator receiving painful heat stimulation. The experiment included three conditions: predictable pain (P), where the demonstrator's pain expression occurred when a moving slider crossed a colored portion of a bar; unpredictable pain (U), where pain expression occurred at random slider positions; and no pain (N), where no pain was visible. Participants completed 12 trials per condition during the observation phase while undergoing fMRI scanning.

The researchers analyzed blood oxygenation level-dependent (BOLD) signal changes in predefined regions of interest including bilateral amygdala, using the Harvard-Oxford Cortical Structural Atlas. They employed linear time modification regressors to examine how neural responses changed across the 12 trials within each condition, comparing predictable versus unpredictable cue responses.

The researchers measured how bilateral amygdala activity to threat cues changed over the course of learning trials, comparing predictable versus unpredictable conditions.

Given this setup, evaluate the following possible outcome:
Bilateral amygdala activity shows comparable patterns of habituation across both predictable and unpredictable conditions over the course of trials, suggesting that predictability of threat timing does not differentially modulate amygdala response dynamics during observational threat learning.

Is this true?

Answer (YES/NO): NO